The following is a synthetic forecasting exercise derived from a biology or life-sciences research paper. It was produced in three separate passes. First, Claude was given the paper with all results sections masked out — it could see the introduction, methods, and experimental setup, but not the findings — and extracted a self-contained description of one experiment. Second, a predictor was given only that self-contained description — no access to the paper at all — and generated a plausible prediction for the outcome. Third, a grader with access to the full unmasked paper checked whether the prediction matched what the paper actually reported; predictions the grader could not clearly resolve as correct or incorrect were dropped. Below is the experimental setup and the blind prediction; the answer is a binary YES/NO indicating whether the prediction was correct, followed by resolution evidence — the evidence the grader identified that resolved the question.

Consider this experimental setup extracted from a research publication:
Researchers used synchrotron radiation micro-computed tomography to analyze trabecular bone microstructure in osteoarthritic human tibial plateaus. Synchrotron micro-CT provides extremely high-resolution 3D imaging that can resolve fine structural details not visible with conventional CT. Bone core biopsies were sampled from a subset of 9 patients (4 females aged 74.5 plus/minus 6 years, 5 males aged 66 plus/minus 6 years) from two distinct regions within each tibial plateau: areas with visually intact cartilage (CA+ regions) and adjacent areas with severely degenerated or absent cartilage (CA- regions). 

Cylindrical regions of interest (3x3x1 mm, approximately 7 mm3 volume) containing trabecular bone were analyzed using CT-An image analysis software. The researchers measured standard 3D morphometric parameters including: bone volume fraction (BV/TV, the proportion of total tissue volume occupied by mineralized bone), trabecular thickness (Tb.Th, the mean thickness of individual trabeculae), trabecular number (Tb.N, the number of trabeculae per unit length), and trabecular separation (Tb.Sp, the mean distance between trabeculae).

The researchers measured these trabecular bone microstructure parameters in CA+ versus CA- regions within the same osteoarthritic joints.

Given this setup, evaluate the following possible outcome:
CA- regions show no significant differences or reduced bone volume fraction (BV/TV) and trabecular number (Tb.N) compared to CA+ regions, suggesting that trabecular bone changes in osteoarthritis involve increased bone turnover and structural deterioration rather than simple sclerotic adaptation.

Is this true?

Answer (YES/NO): NO